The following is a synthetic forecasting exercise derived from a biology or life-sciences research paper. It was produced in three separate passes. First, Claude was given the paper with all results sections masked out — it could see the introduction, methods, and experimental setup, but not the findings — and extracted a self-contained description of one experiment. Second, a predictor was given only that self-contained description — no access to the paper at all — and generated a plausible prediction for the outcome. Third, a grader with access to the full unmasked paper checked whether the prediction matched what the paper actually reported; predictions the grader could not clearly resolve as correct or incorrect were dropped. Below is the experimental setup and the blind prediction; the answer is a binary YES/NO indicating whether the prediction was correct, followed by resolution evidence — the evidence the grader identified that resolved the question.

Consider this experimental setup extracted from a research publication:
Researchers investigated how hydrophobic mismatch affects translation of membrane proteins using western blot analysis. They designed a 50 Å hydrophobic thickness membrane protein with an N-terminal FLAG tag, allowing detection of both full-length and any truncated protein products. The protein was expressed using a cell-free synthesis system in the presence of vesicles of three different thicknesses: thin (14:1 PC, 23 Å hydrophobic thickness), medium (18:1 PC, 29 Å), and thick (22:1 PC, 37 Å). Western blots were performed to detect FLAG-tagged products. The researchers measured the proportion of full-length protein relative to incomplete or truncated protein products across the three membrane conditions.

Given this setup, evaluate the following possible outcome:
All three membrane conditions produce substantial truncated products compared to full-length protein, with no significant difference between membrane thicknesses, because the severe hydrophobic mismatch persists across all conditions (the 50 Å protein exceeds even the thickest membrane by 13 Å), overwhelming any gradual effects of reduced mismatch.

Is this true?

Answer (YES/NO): NO